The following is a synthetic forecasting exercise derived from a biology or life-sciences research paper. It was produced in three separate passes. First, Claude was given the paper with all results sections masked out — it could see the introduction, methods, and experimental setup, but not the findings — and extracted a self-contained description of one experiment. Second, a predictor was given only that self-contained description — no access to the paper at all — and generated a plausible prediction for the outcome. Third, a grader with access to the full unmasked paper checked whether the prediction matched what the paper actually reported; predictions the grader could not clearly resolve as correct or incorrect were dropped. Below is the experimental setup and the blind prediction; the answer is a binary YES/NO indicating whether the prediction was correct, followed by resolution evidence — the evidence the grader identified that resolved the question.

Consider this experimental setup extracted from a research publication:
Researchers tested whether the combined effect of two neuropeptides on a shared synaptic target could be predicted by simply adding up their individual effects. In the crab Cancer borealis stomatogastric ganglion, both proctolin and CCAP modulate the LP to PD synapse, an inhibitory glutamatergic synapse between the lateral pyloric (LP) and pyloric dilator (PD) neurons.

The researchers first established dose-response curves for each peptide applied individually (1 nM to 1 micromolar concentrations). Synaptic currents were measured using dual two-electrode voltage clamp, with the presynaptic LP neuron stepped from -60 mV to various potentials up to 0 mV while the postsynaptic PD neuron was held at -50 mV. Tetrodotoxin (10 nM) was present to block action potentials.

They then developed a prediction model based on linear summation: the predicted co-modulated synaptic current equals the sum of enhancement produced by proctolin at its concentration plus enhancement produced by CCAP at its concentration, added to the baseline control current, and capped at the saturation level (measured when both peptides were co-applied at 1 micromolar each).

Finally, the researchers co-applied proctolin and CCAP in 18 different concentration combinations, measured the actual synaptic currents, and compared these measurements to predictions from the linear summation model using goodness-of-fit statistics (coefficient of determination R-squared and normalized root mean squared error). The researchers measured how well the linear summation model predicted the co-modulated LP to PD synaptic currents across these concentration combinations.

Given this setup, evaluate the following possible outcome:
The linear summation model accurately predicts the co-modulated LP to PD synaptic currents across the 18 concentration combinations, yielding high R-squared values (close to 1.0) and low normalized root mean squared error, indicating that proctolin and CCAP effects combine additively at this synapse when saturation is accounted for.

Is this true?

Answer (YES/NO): YES